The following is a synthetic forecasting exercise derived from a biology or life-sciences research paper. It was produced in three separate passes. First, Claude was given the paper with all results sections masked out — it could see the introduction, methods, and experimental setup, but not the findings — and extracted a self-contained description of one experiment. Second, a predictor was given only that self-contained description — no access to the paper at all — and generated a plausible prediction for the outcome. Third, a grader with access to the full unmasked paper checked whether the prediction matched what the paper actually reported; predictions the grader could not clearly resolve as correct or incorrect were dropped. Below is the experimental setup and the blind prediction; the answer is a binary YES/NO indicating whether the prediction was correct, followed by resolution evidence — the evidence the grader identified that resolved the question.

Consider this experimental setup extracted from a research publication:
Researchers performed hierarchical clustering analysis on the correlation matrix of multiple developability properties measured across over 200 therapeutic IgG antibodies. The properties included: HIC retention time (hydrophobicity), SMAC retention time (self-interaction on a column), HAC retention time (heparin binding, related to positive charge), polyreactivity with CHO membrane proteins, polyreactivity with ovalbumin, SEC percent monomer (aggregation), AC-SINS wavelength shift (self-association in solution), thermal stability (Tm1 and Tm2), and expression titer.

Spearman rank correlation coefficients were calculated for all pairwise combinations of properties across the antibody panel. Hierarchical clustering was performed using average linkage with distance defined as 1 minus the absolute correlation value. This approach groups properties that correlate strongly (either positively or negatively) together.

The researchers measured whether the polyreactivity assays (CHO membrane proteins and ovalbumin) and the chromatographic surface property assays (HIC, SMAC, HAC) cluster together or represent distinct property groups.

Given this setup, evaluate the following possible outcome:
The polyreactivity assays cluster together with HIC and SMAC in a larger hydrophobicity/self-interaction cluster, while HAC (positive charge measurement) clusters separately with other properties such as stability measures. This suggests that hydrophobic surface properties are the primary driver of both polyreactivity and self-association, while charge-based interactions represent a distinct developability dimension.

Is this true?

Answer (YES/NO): NO